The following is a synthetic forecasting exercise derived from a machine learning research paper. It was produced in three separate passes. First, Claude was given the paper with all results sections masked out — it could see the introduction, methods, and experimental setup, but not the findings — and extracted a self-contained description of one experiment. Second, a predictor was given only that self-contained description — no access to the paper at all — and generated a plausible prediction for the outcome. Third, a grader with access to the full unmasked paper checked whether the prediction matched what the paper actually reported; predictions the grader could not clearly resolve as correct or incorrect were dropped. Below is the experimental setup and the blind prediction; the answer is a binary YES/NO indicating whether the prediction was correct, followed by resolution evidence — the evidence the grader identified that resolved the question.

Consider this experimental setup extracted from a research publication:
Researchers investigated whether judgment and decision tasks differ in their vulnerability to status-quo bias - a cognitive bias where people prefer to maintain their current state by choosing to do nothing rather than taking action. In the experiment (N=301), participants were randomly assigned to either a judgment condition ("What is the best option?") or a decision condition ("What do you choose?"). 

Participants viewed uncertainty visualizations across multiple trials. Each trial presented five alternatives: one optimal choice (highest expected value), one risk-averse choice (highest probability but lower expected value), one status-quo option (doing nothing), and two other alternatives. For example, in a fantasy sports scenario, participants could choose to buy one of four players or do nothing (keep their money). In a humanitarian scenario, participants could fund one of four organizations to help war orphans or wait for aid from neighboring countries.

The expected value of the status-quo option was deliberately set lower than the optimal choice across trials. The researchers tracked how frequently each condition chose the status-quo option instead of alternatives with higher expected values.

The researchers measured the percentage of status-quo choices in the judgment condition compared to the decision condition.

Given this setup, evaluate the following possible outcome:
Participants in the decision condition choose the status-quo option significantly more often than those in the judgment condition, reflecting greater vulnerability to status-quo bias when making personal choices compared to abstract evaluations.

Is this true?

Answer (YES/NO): NO